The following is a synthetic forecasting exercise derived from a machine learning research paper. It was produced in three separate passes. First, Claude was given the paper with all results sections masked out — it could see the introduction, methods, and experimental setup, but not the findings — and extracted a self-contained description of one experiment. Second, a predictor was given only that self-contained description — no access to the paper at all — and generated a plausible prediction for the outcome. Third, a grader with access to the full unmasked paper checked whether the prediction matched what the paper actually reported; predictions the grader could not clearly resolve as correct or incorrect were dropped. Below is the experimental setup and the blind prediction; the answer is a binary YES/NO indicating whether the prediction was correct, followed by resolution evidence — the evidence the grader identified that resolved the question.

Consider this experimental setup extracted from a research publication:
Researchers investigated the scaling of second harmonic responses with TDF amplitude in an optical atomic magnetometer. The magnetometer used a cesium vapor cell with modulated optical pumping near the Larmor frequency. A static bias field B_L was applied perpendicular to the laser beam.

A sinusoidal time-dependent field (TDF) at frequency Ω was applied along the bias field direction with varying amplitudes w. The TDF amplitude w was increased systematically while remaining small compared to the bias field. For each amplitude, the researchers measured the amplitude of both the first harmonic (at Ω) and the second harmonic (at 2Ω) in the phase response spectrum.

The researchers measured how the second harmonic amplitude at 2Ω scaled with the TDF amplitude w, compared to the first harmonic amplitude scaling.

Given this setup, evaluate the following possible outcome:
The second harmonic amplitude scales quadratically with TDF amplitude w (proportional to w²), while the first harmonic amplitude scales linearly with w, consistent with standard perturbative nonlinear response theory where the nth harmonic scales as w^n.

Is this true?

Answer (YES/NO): YES